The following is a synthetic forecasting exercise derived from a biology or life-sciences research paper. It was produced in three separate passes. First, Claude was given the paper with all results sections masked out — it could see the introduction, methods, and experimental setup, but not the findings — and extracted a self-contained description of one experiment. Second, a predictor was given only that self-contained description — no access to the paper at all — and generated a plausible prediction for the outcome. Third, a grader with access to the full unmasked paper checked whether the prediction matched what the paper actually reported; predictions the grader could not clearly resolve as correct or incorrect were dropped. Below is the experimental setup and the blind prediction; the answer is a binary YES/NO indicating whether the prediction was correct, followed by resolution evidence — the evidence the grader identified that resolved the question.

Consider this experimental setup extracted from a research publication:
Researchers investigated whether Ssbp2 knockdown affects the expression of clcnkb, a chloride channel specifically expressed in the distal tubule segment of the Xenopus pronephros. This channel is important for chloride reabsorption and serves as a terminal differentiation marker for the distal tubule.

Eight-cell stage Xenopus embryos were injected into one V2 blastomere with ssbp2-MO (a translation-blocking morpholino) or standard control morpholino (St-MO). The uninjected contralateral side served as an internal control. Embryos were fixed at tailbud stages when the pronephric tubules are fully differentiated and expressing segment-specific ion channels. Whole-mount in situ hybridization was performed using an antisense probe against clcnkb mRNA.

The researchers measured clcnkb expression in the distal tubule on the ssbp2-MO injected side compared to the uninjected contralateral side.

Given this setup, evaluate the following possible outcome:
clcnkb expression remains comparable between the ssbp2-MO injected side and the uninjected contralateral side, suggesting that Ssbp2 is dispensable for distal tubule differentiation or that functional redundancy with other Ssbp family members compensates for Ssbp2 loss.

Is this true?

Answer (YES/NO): NO